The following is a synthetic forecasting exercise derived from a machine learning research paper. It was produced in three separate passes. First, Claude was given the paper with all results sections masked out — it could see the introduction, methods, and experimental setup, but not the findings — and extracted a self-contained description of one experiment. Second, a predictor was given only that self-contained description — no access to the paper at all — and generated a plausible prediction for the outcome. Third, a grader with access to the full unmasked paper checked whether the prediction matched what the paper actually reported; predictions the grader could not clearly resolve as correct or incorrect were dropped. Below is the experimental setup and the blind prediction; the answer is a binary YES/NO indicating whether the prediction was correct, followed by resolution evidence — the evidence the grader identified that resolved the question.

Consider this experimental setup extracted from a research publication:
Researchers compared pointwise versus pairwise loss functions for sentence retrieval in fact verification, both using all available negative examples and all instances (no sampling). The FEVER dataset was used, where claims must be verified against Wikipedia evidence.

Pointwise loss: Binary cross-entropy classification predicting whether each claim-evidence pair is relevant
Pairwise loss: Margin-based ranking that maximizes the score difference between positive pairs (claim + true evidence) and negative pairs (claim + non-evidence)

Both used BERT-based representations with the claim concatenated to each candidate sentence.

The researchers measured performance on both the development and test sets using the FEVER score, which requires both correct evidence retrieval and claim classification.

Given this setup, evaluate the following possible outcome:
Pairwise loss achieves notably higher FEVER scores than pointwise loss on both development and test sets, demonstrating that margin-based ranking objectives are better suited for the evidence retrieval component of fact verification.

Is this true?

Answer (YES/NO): NO